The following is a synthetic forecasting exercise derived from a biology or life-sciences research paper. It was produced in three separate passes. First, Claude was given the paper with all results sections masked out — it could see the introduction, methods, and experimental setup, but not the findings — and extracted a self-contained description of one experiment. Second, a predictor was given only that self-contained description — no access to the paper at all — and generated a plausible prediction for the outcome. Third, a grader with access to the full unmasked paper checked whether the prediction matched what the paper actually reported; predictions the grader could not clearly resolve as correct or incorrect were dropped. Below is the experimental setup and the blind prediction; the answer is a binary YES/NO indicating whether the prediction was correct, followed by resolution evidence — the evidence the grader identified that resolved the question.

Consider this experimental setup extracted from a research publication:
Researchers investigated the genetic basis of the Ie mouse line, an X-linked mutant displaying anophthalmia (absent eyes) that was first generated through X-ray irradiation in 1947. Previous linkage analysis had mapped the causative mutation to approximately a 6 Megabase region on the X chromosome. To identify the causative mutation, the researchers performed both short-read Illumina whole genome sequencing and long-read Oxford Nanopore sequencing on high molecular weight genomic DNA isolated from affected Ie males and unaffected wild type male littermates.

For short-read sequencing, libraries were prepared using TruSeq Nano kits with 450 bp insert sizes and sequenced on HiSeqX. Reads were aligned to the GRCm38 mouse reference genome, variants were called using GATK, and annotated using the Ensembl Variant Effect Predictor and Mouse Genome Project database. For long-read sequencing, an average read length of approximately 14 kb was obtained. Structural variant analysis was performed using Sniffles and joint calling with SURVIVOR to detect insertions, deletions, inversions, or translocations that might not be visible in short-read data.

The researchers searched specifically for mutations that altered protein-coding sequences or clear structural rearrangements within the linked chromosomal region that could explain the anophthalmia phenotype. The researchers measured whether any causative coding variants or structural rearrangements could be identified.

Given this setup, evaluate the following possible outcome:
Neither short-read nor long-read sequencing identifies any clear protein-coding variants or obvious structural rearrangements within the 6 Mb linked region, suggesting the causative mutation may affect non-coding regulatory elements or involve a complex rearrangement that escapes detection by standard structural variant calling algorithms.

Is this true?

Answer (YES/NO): YES